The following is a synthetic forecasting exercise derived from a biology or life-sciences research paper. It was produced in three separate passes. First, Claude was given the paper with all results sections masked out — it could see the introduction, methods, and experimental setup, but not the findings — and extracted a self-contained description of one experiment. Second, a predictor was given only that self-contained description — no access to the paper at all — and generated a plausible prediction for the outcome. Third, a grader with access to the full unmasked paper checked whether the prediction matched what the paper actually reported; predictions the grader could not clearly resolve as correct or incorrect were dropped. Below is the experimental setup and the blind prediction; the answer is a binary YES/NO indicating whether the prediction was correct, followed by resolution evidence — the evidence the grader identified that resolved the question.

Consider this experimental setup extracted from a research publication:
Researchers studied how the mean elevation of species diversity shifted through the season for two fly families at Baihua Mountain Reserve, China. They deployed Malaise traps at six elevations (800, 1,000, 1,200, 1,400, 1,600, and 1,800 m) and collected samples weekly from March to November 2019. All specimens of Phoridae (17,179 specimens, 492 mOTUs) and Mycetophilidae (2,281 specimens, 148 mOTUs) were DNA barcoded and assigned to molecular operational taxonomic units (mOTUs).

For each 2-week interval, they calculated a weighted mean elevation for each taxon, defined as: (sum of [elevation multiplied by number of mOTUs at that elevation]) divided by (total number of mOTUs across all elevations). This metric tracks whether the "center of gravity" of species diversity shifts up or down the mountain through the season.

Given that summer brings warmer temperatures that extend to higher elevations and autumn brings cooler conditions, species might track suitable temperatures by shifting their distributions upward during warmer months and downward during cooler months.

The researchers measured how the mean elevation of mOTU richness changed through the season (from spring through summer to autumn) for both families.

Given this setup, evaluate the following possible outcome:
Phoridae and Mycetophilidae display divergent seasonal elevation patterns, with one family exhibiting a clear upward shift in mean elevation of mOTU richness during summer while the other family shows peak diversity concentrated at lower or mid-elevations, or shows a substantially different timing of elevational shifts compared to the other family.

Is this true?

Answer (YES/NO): YES